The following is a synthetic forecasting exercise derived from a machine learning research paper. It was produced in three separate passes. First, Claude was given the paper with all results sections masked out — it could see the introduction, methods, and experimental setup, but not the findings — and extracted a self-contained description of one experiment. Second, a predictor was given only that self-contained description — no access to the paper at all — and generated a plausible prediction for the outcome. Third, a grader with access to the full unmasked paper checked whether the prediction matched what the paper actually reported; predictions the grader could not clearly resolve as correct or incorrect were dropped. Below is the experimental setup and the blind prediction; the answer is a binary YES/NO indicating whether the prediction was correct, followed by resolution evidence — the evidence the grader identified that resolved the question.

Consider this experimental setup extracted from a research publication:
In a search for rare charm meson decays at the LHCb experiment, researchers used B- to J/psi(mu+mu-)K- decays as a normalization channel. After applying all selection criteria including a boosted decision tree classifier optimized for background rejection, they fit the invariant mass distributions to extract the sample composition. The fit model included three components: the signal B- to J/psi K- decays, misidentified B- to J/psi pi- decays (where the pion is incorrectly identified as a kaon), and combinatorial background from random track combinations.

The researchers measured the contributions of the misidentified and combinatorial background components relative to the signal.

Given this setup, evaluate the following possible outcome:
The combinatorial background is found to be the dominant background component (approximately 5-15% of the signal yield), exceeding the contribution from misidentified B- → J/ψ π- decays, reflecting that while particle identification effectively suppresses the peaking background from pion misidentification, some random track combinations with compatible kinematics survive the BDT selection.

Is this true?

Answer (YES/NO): NO